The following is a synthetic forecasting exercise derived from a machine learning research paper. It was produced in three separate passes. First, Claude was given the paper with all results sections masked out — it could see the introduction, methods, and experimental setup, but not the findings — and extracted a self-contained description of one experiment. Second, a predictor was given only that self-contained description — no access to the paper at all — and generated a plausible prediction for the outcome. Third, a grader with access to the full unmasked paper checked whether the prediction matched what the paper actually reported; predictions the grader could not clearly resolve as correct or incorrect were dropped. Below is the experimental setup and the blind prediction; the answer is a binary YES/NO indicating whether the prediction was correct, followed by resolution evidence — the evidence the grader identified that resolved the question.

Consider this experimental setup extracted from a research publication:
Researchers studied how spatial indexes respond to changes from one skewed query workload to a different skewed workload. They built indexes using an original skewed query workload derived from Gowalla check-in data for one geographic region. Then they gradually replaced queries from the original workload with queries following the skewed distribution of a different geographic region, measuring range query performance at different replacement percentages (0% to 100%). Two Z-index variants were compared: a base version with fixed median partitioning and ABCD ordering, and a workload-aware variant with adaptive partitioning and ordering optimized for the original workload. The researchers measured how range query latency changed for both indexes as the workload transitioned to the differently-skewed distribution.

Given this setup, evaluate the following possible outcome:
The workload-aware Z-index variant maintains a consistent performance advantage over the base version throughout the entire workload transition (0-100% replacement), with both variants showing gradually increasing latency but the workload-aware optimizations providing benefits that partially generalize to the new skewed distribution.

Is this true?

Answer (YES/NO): NO